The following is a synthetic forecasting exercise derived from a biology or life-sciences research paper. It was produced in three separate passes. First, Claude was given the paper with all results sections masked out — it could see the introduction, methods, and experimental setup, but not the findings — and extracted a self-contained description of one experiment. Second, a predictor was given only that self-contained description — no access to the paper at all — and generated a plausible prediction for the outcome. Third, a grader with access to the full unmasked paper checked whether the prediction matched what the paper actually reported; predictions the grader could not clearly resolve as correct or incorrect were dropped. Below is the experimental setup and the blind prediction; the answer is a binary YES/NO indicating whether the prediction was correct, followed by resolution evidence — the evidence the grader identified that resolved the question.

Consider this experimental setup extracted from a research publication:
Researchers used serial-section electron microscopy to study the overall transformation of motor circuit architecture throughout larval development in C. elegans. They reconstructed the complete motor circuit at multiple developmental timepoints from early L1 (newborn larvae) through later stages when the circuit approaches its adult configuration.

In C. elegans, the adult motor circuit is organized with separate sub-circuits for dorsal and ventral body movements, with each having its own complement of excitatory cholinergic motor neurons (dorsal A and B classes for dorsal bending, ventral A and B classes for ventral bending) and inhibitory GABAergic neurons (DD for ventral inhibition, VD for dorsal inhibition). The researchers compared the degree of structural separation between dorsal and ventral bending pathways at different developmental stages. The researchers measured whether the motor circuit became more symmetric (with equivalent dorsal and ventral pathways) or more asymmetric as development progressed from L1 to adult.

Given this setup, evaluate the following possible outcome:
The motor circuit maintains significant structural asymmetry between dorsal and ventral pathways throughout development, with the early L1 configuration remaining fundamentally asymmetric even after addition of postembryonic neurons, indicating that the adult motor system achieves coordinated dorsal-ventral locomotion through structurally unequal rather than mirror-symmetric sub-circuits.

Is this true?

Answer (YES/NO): NO